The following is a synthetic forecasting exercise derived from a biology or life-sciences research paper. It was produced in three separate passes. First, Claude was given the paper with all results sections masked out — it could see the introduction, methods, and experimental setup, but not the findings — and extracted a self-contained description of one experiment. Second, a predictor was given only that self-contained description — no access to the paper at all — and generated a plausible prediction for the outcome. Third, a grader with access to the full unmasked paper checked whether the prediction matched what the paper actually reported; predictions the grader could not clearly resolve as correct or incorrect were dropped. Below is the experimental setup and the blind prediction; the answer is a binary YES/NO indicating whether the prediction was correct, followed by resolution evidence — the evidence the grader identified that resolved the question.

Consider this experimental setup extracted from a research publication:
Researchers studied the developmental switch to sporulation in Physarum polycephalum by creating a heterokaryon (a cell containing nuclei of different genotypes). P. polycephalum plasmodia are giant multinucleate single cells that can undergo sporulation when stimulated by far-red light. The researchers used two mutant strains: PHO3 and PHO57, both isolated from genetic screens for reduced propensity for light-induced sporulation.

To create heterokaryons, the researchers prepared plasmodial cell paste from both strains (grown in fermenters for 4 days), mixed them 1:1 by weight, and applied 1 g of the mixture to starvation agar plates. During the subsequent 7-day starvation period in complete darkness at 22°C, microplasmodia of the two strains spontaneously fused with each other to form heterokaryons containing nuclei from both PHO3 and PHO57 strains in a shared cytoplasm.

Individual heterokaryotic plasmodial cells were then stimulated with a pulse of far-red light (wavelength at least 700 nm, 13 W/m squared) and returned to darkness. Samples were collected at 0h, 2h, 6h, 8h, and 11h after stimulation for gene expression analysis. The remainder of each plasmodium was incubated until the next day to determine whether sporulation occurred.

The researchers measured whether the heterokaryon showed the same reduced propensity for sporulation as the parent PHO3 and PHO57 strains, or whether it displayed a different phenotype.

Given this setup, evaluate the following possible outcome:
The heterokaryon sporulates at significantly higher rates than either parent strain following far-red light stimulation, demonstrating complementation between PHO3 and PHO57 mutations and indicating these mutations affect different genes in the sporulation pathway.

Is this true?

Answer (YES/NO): NO